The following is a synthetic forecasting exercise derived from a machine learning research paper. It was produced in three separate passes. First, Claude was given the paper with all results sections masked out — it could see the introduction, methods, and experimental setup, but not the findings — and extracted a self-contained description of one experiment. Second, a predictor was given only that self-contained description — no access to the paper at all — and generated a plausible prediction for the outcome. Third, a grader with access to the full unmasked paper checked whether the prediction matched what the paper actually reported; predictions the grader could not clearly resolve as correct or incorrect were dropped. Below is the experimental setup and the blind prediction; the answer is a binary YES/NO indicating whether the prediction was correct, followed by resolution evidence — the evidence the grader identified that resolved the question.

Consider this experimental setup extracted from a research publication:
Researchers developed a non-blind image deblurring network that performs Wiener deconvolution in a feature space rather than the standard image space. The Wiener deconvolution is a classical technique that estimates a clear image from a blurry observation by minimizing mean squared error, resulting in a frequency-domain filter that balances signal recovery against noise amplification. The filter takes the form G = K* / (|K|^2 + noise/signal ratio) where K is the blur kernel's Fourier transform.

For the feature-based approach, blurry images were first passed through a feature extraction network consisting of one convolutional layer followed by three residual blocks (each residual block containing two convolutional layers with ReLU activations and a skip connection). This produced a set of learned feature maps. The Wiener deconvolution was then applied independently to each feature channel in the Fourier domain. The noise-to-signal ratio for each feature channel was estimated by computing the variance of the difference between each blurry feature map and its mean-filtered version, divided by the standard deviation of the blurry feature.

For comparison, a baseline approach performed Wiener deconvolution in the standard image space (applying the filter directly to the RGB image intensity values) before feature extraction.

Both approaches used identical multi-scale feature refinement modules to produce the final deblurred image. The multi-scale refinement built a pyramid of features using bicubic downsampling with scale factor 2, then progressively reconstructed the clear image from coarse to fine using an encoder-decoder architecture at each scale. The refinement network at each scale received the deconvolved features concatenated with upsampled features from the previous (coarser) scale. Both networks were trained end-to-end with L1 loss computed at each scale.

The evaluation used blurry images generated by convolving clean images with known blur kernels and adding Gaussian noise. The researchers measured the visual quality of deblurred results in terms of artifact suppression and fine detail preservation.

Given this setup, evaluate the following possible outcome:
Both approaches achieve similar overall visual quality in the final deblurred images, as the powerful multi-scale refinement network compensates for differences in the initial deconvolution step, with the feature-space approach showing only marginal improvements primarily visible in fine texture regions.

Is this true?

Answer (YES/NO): NO